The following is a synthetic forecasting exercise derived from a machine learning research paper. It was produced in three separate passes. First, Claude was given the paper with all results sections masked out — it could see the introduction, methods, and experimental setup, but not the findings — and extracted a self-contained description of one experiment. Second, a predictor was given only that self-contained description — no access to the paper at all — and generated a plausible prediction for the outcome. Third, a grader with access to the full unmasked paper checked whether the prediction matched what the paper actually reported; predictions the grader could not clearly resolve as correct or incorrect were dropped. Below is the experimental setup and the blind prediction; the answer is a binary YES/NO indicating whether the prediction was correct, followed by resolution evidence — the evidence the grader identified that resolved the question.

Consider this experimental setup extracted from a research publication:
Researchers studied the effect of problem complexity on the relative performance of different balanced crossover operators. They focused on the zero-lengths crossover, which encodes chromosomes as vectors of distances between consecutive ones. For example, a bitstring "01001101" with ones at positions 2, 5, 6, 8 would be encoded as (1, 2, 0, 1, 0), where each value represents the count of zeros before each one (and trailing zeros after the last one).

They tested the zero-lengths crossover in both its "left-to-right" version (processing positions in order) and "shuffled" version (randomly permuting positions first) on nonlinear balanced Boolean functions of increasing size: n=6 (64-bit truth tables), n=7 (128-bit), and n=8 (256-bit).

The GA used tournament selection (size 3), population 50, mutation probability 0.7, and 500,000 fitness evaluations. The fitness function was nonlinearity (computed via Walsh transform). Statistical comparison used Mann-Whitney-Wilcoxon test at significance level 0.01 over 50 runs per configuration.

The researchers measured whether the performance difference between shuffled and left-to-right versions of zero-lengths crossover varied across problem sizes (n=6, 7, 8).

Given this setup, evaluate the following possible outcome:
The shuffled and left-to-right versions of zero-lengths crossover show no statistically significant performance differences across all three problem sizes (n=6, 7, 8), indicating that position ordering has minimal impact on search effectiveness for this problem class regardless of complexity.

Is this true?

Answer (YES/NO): YES